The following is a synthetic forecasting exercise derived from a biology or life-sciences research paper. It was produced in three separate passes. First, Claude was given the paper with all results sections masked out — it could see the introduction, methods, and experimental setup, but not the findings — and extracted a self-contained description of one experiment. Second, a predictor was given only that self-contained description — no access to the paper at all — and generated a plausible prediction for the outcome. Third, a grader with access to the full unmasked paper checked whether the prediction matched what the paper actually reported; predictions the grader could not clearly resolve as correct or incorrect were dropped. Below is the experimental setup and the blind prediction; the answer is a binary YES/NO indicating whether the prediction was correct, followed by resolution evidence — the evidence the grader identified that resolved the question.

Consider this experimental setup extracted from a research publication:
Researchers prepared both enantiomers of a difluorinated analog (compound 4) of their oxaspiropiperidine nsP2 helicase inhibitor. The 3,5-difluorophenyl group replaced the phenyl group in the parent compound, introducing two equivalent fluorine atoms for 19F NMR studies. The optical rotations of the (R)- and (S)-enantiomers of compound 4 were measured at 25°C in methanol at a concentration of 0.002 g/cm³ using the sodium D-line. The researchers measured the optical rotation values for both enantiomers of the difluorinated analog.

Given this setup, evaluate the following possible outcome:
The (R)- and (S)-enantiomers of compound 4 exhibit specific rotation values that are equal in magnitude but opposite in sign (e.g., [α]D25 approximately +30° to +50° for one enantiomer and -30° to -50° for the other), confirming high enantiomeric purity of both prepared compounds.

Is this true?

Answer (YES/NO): NO